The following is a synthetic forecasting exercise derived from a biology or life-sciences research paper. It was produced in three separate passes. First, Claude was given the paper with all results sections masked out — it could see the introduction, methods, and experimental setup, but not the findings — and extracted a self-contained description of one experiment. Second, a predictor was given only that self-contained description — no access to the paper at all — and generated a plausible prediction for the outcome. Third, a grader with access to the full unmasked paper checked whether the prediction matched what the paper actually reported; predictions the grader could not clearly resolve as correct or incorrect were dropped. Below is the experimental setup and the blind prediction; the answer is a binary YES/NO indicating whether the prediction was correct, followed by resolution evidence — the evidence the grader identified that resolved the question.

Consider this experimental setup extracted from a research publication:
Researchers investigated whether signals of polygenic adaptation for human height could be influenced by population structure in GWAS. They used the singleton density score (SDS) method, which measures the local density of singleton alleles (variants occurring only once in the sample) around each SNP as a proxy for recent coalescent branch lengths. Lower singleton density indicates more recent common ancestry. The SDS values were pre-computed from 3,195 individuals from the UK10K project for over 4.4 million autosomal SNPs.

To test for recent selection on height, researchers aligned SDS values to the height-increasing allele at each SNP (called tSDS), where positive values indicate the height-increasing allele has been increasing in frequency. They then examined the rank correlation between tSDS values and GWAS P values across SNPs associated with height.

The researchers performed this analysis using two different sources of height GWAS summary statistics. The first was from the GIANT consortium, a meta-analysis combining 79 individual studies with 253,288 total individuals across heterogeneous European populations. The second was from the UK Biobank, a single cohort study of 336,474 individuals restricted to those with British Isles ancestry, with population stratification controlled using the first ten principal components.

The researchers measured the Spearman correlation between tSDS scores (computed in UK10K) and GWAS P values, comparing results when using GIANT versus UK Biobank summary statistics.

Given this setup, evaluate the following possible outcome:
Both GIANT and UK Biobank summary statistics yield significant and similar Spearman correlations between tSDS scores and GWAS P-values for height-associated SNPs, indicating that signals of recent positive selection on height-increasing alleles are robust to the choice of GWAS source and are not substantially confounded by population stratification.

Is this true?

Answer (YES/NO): NO